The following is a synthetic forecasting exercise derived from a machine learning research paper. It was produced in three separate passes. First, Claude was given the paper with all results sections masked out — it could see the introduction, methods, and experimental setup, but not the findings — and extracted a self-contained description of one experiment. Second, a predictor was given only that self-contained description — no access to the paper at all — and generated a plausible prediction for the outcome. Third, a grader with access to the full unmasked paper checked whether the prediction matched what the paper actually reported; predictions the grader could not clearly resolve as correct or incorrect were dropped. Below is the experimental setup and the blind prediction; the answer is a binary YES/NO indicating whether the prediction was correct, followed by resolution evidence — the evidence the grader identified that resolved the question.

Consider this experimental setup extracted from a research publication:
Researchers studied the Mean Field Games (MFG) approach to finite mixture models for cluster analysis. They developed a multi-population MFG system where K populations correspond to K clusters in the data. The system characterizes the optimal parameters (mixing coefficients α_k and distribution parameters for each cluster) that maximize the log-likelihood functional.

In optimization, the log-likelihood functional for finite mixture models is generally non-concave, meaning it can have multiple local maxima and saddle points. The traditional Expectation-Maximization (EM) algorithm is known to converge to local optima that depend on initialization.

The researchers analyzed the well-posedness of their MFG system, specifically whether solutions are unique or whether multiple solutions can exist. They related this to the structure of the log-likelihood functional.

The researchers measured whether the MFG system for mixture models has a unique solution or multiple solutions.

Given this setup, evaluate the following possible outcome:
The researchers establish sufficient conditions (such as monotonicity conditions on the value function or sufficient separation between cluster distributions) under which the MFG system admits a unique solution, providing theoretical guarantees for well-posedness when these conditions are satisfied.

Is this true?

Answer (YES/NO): NO